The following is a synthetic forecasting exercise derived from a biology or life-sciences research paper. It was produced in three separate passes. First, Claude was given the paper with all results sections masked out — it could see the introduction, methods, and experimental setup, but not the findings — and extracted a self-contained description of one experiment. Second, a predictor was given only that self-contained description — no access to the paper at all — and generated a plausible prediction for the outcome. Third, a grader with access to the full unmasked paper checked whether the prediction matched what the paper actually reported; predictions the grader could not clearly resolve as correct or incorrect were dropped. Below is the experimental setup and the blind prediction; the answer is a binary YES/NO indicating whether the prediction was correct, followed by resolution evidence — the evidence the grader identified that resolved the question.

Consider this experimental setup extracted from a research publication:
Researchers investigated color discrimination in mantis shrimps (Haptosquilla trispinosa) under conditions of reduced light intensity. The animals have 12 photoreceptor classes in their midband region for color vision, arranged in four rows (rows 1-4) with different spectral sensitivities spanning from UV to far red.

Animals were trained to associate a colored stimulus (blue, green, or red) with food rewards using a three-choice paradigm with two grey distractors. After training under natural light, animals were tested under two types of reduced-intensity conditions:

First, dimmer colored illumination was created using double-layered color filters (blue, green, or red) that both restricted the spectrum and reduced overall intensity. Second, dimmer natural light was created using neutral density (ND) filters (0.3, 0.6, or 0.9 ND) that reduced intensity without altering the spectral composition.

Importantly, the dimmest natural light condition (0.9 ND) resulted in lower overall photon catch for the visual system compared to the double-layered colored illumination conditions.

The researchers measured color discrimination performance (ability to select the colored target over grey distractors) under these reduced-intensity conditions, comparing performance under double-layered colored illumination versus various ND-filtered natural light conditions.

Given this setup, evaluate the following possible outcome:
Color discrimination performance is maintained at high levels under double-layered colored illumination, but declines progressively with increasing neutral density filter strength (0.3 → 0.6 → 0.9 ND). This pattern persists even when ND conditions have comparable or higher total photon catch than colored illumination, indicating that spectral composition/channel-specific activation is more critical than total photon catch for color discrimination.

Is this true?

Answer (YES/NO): NO